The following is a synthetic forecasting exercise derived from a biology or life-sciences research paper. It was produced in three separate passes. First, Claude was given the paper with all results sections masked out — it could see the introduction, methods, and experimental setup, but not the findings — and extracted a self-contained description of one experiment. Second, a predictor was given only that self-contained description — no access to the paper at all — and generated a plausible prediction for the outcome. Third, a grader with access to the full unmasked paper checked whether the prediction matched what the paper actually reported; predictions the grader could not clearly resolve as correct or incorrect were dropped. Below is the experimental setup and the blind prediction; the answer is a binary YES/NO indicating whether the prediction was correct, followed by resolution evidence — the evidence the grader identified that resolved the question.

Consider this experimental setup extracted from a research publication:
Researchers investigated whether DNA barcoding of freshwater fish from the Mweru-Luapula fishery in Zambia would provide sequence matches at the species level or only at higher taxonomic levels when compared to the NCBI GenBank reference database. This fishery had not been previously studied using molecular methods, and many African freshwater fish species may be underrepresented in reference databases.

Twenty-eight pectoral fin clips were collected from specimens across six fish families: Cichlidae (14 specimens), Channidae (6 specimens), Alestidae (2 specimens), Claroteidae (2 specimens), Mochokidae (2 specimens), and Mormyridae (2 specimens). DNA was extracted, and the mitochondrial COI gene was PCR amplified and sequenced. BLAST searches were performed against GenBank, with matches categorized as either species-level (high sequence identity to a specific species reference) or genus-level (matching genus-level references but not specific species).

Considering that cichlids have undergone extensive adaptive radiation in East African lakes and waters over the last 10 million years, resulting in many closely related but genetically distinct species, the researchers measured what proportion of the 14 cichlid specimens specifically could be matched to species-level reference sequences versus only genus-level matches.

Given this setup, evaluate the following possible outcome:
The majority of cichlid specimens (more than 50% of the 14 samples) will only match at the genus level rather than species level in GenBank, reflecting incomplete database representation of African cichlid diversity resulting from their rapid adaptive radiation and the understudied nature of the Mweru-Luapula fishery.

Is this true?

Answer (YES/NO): NO